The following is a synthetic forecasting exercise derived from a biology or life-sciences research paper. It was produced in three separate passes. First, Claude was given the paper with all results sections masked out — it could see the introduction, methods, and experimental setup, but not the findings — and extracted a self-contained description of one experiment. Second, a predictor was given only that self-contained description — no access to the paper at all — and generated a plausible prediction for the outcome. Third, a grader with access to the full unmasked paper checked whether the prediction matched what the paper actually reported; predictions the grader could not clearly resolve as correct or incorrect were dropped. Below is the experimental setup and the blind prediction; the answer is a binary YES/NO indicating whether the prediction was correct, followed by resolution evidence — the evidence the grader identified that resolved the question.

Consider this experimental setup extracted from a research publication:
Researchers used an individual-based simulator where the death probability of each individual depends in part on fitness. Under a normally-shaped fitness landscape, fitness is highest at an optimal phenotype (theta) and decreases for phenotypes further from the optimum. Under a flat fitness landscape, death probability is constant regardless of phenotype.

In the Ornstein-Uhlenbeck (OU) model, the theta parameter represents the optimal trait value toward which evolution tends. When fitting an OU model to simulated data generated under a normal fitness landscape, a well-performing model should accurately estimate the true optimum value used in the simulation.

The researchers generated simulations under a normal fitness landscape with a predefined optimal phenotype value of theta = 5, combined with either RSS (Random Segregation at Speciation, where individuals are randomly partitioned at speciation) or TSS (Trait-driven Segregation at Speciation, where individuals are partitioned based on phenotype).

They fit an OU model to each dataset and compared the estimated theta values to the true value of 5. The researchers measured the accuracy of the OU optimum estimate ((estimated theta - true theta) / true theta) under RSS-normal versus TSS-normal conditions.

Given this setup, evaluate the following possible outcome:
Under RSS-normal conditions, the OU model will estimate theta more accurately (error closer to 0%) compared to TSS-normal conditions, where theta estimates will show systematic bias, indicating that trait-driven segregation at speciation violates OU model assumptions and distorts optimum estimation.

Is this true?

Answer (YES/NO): NO